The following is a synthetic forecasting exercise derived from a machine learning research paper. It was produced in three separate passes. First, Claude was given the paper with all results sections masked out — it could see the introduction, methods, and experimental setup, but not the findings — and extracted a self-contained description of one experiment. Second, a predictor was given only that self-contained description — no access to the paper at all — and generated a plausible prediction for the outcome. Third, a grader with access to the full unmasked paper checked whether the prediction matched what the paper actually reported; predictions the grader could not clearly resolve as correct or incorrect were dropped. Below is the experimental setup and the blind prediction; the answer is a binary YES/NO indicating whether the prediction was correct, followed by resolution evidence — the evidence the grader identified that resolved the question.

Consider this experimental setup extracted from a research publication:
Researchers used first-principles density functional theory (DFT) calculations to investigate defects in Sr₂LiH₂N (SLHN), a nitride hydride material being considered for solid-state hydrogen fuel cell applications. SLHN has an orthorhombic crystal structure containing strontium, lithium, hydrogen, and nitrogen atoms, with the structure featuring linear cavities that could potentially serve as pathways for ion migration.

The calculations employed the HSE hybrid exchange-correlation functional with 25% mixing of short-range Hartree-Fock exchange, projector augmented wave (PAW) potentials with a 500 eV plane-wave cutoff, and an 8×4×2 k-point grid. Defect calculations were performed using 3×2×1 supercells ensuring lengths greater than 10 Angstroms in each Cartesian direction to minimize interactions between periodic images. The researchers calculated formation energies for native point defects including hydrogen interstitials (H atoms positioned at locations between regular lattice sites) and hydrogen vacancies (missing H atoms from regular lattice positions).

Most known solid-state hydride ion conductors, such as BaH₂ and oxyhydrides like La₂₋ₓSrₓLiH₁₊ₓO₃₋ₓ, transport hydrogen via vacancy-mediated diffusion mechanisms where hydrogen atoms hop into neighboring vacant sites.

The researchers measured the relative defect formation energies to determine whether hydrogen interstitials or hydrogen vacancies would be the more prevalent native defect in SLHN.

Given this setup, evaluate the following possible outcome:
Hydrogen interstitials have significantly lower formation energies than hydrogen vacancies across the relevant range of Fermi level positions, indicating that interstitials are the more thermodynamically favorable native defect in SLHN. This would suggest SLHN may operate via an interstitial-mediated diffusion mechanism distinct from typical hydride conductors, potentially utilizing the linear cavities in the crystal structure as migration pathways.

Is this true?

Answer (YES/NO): YES